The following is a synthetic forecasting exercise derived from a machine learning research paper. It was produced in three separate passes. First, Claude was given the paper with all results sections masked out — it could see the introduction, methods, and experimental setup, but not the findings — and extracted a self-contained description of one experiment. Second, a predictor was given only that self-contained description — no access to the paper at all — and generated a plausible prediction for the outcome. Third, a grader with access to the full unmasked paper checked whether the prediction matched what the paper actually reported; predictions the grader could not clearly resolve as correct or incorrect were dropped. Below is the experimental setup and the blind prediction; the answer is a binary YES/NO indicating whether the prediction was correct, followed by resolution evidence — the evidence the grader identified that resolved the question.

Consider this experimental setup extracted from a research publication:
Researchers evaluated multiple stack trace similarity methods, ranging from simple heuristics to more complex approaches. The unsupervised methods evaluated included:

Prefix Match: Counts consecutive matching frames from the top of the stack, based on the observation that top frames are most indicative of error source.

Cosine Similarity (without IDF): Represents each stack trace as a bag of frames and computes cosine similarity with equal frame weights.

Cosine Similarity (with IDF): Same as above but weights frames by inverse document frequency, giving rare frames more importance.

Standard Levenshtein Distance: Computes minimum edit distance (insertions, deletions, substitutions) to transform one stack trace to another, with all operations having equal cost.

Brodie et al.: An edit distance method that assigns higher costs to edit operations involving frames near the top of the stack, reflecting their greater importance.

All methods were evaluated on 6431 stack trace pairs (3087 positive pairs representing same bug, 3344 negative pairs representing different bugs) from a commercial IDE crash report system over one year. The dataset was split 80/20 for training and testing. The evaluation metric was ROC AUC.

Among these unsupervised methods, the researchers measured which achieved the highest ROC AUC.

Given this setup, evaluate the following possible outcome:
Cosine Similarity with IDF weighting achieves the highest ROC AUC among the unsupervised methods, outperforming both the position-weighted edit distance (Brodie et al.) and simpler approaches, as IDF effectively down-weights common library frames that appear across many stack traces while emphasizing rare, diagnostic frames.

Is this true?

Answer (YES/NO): YES